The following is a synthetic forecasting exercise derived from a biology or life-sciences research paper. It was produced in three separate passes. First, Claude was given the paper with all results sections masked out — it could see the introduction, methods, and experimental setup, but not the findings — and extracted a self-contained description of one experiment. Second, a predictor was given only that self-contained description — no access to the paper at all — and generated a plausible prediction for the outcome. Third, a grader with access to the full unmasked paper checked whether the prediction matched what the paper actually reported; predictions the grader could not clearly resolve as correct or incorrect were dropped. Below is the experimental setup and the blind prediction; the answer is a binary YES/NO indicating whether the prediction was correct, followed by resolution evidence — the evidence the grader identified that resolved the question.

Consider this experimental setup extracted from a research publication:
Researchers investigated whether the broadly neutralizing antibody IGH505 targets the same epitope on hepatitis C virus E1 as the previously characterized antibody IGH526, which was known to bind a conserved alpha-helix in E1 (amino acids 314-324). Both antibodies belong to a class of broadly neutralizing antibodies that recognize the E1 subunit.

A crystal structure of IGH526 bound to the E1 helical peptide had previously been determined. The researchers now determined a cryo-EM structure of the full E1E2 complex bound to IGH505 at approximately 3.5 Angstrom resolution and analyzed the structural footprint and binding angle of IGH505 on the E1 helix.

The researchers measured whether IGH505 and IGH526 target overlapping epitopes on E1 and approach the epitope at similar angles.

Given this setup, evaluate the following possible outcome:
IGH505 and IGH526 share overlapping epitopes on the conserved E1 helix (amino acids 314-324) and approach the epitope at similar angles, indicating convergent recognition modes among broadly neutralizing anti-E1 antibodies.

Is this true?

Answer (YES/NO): YES